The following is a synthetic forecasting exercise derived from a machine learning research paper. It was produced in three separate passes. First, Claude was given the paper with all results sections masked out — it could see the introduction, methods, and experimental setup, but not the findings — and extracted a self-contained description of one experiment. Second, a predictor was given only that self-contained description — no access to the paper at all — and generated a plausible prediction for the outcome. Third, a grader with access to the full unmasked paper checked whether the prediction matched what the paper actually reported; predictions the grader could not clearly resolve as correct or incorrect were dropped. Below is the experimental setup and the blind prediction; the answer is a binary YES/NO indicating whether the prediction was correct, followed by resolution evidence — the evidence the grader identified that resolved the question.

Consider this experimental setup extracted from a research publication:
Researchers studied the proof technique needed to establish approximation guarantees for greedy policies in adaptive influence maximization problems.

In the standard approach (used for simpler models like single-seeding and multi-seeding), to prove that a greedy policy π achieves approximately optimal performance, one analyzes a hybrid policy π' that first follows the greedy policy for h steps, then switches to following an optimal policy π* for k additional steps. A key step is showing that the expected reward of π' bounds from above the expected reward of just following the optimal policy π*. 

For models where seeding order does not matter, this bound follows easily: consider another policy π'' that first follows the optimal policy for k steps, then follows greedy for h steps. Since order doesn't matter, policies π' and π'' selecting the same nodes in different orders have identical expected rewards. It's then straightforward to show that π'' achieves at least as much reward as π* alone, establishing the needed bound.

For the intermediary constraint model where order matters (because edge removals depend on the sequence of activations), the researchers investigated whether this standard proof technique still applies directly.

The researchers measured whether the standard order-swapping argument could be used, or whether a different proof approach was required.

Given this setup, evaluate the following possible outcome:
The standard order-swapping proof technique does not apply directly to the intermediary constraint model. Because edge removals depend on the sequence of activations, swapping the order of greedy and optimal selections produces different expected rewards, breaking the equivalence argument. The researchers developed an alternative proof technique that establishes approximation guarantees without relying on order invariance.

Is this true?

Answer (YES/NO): YES